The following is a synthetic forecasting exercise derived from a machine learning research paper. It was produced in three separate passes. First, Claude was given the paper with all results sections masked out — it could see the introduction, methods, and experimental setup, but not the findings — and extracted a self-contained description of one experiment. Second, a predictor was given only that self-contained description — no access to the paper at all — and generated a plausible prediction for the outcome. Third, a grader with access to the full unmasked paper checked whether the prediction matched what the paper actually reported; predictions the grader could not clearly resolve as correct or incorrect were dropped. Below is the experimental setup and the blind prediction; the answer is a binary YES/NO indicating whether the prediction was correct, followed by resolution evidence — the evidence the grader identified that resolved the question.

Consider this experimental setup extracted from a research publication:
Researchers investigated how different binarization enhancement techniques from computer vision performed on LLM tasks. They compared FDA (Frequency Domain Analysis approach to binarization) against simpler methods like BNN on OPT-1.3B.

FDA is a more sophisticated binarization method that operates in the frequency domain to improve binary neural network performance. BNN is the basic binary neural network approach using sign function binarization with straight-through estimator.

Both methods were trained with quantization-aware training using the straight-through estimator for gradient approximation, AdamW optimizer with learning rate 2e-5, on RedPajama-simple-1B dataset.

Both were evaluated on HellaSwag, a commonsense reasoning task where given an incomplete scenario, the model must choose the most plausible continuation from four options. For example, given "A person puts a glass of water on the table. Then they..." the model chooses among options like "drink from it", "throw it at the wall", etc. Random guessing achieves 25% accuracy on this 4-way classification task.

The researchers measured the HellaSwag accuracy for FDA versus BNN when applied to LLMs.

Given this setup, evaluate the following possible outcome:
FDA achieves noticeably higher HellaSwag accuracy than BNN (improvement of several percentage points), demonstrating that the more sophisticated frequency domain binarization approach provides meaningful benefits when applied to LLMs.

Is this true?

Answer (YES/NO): NO